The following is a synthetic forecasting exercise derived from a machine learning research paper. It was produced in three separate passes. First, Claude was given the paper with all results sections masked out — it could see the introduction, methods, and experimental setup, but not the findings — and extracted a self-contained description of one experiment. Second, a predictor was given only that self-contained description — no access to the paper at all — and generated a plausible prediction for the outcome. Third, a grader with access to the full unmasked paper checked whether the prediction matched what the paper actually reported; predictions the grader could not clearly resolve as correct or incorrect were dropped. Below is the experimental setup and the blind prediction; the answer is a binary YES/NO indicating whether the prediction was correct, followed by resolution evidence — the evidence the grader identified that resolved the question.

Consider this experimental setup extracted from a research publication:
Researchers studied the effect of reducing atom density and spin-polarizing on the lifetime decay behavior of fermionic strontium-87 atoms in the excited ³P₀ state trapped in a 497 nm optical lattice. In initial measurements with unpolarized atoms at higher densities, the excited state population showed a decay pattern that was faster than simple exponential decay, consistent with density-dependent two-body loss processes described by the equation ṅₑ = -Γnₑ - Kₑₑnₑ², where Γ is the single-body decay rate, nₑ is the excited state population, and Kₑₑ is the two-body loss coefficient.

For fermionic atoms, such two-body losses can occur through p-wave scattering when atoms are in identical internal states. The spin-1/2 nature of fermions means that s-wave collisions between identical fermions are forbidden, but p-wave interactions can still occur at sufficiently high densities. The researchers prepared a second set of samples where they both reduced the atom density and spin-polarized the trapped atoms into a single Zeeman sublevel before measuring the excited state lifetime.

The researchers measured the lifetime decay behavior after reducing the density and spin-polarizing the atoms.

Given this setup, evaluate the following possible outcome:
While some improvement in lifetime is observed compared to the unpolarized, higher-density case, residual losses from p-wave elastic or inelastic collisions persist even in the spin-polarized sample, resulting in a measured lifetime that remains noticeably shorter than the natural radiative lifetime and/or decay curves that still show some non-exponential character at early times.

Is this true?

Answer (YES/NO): NO